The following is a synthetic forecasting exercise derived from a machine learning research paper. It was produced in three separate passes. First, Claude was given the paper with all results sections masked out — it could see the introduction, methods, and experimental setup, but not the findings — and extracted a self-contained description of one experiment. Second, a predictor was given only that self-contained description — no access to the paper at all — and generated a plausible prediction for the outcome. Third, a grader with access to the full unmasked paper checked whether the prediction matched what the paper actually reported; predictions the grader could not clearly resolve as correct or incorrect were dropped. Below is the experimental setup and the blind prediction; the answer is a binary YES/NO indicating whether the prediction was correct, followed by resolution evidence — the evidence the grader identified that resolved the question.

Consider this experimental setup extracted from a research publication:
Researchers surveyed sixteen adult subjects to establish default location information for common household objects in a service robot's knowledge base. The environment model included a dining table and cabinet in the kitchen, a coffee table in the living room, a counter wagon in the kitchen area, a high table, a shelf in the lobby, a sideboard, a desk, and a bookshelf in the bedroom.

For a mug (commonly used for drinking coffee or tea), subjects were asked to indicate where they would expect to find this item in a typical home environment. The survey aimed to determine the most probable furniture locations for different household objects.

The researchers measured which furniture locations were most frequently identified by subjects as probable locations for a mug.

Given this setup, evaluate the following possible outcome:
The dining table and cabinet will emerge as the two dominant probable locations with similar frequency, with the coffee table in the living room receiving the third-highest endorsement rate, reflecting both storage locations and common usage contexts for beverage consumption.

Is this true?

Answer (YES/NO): NO